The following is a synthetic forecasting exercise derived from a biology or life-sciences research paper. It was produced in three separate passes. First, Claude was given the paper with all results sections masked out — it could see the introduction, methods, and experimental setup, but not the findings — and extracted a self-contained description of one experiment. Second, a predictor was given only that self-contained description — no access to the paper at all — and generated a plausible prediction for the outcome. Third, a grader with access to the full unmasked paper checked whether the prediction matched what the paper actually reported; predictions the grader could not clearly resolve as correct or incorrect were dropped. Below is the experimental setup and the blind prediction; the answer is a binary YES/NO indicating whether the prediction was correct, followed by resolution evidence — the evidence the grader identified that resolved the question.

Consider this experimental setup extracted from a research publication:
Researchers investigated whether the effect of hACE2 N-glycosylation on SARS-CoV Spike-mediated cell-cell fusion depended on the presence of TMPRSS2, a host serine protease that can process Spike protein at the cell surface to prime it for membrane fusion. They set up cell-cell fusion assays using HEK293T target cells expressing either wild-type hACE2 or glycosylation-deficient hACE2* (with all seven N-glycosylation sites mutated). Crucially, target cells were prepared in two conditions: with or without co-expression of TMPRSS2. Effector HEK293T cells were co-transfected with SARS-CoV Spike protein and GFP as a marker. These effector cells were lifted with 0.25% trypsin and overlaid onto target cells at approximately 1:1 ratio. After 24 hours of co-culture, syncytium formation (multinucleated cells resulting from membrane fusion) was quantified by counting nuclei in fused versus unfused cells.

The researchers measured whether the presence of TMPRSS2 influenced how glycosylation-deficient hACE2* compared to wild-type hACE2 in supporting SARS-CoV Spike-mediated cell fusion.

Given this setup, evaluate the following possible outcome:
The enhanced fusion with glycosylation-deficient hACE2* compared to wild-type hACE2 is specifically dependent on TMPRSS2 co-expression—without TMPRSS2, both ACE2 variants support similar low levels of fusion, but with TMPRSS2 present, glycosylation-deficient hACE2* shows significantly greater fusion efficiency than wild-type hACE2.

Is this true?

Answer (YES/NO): NO